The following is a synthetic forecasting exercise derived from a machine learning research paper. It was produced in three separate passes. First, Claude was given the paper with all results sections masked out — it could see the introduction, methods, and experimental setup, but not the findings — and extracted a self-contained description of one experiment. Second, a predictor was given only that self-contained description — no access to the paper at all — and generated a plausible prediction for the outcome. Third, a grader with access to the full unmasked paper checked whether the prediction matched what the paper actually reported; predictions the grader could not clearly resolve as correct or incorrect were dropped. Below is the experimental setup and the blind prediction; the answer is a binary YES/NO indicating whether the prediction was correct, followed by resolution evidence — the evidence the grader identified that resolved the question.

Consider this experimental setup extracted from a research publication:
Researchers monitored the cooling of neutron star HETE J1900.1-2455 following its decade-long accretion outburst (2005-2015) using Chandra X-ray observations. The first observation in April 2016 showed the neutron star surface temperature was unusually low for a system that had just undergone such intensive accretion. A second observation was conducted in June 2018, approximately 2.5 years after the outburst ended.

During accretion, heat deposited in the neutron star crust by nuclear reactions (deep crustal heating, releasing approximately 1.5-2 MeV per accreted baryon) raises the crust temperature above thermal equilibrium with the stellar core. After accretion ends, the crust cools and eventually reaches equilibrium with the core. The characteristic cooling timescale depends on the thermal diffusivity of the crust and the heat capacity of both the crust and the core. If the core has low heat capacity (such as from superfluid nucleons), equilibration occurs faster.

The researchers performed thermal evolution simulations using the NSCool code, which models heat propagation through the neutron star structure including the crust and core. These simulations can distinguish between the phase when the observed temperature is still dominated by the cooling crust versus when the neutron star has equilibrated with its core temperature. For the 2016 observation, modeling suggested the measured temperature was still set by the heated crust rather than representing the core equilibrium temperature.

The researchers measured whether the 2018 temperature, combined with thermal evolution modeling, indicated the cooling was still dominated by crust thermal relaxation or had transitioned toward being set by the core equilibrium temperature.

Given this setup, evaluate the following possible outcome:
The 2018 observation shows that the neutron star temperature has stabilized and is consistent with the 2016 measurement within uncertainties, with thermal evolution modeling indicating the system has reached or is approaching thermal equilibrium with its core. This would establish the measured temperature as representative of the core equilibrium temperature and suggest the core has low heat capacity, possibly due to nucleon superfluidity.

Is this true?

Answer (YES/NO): NO